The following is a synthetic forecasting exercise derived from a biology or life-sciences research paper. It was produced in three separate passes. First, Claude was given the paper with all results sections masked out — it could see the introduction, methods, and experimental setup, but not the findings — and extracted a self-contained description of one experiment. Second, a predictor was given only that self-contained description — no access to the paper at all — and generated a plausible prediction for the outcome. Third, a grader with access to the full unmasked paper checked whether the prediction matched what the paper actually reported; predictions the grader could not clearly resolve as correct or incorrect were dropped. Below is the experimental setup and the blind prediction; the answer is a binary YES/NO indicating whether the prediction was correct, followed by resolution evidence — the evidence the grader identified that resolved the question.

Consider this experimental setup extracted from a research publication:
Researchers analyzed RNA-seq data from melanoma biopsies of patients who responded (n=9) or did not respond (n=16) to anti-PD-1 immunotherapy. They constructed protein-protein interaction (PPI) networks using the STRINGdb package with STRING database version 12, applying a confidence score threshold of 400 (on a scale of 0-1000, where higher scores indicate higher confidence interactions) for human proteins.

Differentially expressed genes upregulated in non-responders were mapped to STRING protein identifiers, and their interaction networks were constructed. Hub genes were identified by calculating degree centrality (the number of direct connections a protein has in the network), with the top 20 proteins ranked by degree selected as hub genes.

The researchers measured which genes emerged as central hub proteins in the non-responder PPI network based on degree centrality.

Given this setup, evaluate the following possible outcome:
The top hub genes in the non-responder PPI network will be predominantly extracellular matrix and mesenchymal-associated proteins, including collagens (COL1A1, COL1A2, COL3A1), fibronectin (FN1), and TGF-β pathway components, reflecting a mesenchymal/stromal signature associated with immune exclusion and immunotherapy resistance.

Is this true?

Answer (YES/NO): NO